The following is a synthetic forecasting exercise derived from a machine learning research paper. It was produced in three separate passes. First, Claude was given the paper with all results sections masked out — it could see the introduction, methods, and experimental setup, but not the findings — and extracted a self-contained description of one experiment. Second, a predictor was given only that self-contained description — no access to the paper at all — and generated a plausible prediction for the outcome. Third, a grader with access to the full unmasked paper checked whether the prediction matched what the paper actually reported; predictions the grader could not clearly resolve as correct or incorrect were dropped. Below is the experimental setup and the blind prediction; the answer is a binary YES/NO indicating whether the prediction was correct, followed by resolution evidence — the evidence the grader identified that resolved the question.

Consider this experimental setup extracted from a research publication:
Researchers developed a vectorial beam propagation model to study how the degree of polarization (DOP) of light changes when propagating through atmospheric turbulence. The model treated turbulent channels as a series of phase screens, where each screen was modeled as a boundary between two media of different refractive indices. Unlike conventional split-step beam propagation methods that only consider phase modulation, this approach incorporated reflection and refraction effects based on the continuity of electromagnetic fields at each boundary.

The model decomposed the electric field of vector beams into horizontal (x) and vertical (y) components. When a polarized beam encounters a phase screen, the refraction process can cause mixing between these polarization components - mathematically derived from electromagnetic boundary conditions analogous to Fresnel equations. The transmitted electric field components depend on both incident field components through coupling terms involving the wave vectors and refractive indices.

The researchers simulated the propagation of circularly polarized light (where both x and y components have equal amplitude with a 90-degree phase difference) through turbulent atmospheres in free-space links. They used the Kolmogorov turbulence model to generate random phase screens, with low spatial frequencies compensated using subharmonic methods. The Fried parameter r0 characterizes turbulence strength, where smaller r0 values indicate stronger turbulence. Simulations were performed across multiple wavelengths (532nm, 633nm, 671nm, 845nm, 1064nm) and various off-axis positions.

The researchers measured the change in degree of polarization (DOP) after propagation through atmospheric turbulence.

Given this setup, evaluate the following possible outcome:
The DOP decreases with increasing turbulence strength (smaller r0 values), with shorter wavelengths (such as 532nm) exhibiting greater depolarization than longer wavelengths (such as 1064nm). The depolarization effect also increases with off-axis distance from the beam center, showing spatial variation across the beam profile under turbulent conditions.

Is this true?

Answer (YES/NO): NO